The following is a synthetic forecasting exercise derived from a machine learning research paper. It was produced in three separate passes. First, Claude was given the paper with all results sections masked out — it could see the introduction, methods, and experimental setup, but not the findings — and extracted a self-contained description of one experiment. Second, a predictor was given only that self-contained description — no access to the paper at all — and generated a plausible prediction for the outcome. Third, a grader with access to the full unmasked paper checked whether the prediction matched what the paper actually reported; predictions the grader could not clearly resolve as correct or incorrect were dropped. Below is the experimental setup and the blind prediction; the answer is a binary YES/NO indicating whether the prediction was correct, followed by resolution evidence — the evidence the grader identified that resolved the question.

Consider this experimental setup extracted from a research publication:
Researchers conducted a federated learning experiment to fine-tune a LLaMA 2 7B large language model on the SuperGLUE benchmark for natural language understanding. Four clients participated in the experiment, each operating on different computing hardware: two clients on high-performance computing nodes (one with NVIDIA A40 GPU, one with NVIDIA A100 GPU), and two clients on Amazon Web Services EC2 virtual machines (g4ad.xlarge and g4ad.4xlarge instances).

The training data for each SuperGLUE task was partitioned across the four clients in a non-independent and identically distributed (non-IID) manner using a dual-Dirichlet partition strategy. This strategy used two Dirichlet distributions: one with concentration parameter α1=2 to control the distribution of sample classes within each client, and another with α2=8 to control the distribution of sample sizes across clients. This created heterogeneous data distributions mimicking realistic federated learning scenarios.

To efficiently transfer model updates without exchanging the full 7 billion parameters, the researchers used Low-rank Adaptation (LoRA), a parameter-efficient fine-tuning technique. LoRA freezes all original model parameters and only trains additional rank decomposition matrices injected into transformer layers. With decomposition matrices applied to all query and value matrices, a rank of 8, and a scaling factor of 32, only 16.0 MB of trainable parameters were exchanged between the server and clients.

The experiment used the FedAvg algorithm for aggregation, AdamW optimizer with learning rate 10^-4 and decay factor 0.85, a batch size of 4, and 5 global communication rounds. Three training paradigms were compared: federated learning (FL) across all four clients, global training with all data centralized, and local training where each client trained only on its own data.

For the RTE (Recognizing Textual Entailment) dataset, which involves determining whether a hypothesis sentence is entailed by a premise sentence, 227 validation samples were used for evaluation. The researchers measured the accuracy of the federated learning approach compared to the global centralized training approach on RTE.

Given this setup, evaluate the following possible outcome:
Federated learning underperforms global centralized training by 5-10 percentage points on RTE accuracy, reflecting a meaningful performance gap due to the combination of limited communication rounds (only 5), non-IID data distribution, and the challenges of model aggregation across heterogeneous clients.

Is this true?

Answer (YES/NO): NO